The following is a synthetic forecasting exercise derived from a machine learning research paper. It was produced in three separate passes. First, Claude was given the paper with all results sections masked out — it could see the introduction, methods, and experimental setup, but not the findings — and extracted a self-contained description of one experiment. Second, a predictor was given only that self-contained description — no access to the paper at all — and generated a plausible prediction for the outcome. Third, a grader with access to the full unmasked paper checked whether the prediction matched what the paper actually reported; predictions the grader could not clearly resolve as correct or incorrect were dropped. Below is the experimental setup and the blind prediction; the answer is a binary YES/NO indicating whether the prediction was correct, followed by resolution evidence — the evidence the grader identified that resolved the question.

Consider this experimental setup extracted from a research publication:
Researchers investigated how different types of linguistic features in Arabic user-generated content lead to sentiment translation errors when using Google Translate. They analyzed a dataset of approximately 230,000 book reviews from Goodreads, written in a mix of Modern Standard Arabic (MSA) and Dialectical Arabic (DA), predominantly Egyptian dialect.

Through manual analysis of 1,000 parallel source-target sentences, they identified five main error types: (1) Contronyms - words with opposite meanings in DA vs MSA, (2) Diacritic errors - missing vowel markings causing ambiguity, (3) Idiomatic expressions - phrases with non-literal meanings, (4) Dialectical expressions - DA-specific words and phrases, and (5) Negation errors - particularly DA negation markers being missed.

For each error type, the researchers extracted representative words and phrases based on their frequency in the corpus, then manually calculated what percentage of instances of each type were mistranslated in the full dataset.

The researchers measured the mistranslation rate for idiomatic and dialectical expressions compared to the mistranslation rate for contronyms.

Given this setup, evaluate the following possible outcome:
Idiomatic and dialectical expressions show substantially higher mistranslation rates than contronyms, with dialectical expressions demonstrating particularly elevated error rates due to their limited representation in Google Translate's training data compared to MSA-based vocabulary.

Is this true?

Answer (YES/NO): NO